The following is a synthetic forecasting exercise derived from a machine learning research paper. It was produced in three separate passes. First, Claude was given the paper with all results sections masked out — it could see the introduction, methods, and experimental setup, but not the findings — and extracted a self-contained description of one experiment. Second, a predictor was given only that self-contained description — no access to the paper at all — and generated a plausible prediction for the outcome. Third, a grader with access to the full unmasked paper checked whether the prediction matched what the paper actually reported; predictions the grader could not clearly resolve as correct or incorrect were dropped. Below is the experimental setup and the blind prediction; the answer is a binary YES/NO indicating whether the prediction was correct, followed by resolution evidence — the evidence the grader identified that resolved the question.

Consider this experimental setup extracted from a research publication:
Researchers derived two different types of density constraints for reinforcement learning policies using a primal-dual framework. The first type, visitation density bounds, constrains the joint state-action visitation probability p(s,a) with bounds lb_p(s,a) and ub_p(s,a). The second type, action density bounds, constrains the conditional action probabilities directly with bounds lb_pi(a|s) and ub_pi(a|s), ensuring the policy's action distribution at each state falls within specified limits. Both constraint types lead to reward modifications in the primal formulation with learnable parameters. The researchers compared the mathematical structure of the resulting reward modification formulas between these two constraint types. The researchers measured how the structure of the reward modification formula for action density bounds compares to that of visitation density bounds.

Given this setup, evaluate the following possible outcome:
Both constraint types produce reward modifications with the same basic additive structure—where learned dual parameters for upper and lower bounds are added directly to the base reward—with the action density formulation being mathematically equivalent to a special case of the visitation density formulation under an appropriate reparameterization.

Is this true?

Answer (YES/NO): NO